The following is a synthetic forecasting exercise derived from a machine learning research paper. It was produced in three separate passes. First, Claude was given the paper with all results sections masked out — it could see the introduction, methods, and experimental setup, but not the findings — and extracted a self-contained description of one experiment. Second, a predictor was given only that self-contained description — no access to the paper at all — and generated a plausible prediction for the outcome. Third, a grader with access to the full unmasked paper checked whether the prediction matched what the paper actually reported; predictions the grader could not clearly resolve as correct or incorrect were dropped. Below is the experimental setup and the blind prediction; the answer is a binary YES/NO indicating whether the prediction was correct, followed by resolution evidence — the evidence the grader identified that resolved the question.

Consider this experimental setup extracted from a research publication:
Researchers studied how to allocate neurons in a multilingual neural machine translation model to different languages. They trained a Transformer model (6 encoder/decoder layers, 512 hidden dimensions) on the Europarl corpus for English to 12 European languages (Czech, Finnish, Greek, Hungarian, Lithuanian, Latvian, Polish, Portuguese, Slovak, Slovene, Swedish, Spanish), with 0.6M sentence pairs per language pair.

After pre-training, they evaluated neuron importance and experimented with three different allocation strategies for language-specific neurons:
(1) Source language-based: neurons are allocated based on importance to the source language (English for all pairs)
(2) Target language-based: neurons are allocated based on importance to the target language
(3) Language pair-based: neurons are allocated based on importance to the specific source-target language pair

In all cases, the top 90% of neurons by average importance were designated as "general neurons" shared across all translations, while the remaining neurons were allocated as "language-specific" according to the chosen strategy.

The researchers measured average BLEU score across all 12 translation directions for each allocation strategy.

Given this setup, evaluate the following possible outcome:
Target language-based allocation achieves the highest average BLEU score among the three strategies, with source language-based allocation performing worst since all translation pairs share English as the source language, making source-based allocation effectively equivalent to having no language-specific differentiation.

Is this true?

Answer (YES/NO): NO